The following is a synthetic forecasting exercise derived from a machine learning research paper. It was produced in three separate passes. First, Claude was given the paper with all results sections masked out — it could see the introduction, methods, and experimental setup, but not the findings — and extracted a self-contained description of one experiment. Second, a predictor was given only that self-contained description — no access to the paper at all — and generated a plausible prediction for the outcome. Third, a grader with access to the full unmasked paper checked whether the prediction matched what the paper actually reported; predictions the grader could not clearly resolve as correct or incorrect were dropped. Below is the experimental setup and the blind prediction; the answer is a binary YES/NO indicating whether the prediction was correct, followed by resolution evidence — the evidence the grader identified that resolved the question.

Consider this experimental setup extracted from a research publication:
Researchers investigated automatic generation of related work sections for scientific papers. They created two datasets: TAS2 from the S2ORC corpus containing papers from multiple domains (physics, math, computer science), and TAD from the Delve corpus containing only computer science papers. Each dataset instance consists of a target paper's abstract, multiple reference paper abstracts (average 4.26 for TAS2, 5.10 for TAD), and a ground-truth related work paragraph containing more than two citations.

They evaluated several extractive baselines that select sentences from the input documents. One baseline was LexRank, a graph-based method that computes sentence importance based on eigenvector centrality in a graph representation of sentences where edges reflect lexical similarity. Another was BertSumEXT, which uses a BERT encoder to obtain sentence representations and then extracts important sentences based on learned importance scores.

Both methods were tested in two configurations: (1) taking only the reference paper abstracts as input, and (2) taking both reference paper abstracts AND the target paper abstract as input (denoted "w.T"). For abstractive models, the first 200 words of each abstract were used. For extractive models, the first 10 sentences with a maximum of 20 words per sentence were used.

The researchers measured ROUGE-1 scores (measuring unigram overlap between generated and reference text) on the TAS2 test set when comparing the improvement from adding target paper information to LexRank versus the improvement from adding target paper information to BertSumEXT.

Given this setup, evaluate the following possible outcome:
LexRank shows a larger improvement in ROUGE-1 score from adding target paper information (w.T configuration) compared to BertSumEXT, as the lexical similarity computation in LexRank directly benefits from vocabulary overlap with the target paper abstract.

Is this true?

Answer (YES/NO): NO